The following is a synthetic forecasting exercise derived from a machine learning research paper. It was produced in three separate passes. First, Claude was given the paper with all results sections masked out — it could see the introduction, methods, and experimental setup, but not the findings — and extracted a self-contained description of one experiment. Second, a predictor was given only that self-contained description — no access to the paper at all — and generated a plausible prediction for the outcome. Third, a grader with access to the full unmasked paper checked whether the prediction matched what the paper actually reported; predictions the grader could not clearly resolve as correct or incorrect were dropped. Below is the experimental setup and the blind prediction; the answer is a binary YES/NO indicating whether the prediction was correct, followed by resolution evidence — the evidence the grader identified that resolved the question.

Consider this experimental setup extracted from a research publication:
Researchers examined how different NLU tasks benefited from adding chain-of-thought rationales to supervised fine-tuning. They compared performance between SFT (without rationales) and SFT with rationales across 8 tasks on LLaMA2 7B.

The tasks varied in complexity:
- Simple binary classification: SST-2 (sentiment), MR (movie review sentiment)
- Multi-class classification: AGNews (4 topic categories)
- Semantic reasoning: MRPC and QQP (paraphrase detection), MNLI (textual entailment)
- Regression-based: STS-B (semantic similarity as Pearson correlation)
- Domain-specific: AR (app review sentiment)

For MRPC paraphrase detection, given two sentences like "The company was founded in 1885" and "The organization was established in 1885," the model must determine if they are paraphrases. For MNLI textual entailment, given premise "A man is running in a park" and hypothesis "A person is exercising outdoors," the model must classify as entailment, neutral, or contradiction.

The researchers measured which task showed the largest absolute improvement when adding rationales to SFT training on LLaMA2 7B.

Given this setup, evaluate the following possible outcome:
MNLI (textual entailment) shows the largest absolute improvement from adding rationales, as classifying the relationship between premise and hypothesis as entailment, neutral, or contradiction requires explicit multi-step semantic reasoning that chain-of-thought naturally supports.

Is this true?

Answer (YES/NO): NO